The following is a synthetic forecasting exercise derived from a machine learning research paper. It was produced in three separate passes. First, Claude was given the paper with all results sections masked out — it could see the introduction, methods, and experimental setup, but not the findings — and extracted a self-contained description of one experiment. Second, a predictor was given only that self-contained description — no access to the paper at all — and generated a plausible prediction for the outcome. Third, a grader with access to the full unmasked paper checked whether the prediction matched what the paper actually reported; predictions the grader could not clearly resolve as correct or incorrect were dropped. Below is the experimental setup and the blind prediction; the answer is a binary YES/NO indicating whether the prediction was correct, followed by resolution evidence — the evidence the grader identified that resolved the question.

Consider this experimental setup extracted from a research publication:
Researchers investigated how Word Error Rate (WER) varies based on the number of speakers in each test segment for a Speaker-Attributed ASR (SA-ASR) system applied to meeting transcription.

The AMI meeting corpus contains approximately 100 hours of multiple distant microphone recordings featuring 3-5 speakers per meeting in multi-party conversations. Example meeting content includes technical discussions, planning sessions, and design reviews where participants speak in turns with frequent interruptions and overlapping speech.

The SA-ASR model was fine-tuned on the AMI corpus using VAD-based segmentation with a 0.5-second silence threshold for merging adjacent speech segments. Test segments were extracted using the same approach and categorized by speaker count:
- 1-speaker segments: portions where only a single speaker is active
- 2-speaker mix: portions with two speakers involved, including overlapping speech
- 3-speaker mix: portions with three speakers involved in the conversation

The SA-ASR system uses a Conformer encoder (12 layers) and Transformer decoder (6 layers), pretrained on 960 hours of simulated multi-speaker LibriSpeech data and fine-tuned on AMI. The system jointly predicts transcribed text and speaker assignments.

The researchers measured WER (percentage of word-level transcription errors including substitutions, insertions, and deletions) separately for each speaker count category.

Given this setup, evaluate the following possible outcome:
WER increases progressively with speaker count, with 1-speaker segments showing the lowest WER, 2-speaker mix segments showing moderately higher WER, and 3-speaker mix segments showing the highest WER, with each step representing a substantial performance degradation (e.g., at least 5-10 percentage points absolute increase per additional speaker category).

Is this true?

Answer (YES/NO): YES